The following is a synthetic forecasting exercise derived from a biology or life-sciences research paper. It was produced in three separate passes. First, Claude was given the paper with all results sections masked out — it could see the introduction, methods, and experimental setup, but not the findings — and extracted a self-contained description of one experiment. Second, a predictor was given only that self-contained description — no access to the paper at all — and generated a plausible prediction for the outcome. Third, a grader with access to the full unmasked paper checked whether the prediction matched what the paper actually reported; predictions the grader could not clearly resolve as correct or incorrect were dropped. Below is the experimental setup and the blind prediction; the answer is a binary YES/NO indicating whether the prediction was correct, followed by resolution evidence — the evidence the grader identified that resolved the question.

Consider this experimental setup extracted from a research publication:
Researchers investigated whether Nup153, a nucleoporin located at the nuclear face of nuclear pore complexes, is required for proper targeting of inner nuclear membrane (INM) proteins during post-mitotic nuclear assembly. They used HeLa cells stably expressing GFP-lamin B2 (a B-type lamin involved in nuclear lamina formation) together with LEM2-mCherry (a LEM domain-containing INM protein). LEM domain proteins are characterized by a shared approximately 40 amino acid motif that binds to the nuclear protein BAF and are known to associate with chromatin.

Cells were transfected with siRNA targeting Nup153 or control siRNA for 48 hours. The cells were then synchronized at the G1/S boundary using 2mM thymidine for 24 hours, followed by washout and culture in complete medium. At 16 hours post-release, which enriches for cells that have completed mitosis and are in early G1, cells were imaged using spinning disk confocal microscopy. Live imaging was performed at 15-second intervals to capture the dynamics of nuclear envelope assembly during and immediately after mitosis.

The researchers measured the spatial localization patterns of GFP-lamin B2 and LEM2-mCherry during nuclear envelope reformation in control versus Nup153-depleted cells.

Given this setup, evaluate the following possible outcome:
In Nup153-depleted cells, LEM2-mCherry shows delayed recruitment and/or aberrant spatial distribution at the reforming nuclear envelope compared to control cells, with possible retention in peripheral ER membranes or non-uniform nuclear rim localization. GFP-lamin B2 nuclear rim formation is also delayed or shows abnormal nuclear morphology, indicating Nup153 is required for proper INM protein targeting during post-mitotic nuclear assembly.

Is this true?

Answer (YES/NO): NO